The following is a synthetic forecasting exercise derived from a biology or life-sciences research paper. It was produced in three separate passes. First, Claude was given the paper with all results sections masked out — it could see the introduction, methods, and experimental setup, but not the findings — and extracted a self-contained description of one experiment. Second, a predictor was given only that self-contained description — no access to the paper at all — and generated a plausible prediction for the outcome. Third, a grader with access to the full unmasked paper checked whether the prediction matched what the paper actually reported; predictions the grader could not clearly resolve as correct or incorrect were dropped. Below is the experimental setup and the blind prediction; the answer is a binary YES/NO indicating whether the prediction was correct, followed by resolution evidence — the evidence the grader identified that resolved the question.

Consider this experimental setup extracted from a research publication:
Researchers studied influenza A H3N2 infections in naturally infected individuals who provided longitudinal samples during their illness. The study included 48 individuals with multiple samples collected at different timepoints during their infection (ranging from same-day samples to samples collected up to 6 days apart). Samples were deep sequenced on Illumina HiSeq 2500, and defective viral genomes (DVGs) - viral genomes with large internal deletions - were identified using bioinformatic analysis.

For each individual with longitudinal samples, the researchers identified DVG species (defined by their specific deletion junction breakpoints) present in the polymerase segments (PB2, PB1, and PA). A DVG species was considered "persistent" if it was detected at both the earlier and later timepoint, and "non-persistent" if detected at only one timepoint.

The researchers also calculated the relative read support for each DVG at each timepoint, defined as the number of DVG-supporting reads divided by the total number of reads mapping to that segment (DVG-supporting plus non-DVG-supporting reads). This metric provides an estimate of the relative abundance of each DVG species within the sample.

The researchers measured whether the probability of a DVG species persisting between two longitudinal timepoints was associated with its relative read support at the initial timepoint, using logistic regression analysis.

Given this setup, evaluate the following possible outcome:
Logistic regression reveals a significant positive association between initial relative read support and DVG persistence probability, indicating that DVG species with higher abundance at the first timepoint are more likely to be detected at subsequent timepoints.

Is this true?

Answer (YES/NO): YES